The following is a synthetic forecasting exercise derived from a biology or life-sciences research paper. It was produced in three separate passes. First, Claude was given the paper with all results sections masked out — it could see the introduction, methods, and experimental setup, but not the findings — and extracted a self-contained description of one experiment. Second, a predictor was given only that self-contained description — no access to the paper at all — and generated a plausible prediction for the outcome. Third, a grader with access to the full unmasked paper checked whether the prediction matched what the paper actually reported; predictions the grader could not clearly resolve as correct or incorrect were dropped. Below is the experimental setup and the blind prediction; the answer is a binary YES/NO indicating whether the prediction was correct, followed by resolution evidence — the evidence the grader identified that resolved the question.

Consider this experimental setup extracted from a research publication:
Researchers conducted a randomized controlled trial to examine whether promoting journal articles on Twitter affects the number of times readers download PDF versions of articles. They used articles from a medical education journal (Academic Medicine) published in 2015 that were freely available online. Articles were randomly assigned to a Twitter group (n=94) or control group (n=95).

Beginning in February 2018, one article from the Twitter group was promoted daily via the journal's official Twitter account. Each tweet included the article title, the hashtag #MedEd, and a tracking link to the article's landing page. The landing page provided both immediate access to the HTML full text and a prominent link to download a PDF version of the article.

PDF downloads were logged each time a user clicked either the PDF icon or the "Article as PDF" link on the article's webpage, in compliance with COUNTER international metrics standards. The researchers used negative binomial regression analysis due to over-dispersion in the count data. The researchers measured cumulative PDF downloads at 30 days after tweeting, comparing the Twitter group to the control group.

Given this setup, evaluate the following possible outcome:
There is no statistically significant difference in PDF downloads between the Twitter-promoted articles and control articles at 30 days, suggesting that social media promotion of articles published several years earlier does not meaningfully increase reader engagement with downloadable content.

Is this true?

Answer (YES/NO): YES